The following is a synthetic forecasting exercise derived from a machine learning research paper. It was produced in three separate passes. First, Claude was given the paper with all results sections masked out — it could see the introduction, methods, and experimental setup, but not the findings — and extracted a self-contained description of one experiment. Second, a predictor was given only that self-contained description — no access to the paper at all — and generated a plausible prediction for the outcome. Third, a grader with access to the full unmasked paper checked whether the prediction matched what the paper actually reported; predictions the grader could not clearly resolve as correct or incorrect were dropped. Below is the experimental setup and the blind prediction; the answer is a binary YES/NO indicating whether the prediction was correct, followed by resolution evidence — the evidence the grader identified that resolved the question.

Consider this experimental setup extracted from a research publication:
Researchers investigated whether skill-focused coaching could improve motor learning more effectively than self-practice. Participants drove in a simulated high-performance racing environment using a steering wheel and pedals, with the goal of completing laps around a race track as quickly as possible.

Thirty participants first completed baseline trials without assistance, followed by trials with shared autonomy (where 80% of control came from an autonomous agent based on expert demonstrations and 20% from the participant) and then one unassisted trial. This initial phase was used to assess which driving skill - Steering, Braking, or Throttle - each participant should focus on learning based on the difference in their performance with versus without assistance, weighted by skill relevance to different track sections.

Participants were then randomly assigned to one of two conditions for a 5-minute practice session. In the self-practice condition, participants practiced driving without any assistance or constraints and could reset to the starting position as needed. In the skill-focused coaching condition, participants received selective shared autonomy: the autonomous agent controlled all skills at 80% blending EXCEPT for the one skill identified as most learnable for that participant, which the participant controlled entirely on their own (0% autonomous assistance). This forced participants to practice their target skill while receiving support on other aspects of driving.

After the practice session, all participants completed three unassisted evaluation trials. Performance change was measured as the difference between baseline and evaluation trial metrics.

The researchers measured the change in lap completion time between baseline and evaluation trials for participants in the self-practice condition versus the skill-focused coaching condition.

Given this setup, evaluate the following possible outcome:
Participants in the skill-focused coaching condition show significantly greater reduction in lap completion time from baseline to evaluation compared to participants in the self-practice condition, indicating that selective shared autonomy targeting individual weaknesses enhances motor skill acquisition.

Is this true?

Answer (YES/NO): YES